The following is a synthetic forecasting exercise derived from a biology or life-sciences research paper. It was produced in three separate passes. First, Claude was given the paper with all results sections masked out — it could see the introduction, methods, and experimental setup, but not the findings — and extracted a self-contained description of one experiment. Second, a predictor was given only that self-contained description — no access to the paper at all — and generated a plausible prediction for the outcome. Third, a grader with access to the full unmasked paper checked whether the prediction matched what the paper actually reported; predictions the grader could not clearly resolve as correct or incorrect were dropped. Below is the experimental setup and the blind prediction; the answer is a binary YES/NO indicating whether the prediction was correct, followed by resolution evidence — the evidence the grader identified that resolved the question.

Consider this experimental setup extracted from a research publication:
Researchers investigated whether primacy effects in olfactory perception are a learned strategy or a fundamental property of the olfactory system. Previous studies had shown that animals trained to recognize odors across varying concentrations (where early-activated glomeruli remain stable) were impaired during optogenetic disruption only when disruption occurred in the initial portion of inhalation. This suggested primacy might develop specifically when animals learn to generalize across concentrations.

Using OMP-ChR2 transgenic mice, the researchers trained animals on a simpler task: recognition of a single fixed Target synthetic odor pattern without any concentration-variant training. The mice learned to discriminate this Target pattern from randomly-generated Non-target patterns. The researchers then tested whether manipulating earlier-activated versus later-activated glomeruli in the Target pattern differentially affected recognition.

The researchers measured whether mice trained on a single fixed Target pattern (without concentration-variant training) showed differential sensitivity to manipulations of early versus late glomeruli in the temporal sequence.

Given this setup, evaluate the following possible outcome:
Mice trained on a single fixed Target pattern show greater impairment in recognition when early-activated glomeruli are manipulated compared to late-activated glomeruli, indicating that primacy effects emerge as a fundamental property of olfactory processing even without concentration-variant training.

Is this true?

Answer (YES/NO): YES